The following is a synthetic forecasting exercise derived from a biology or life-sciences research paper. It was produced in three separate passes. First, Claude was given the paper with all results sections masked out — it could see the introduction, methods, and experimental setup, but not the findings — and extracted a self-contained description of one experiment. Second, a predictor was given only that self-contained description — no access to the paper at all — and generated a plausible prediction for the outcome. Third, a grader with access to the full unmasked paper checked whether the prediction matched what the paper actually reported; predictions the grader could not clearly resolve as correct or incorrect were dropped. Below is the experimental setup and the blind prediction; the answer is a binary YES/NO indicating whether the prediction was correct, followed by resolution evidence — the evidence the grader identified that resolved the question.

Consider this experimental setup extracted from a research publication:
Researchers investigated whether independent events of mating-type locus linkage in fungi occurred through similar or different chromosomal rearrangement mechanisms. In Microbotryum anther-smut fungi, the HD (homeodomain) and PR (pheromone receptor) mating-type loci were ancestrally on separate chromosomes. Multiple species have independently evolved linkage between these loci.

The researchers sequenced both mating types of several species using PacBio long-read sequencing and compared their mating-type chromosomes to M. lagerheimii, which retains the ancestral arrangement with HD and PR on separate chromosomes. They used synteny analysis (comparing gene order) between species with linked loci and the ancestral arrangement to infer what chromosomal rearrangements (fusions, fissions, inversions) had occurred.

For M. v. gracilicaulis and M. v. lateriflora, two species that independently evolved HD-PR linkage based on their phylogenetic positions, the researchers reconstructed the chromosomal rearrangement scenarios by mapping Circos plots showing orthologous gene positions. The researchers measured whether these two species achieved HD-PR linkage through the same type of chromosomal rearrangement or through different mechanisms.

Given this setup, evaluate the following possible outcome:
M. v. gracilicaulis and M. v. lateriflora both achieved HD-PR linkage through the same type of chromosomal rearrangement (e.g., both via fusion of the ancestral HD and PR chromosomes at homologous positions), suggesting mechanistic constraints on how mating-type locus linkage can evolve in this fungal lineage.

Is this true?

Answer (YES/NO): NO